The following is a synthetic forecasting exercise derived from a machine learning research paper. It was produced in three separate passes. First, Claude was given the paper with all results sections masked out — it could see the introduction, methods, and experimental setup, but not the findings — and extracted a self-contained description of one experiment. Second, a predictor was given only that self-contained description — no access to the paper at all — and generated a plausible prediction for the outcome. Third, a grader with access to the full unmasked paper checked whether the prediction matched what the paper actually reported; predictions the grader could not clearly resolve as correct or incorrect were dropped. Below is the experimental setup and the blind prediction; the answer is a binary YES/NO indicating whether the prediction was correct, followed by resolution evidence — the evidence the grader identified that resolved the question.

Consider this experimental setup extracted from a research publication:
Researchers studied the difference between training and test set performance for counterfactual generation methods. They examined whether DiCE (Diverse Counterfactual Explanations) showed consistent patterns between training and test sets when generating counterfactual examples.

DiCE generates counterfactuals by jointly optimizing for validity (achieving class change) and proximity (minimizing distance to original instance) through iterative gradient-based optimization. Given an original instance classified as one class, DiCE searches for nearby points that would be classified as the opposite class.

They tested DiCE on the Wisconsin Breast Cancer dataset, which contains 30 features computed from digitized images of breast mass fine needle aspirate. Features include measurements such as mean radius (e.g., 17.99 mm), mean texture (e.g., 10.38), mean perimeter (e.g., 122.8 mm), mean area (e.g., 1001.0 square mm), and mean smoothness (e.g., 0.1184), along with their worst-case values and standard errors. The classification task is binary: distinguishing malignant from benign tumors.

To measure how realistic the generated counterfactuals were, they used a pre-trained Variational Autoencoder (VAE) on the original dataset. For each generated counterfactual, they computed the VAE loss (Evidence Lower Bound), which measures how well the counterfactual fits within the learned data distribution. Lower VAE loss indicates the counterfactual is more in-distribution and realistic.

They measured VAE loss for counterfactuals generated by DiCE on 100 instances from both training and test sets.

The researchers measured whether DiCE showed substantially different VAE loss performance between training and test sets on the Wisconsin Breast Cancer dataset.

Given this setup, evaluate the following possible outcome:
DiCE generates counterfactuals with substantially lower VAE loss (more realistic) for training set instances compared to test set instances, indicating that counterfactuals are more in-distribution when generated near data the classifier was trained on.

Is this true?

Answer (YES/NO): NO